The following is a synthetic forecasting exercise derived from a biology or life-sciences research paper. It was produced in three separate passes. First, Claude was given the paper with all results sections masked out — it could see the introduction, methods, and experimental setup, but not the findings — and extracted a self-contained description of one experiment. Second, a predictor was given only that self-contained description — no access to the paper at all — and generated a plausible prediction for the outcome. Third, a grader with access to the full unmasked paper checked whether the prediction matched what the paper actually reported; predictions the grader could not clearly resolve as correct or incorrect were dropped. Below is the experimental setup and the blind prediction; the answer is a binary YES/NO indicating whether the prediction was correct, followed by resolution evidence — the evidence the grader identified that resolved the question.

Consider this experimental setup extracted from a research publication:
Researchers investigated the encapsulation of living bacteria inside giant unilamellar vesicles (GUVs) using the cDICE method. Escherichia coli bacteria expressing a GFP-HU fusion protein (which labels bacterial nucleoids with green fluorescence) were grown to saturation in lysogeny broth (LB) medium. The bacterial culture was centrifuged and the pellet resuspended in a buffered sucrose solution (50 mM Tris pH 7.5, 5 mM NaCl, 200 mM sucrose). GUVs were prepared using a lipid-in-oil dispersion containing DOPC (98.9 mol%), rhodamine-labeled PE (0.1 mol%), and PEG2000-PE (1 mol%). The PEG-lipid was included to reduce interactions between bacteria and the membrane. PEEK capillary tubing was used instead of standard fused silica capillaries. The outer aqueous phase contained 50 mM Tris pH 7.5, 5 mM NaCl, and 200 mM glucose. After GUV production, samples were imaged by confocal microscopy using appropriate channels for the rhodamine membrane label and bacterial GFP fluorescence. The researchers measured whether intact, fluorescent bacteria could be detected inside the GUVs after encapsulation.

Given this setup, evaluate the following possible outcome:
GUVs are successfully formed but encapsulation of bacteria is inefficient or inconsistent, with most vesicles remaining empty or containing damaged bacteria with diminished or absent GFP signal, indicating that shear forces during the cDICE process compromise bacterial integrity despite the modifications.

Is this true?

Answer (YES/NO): NO